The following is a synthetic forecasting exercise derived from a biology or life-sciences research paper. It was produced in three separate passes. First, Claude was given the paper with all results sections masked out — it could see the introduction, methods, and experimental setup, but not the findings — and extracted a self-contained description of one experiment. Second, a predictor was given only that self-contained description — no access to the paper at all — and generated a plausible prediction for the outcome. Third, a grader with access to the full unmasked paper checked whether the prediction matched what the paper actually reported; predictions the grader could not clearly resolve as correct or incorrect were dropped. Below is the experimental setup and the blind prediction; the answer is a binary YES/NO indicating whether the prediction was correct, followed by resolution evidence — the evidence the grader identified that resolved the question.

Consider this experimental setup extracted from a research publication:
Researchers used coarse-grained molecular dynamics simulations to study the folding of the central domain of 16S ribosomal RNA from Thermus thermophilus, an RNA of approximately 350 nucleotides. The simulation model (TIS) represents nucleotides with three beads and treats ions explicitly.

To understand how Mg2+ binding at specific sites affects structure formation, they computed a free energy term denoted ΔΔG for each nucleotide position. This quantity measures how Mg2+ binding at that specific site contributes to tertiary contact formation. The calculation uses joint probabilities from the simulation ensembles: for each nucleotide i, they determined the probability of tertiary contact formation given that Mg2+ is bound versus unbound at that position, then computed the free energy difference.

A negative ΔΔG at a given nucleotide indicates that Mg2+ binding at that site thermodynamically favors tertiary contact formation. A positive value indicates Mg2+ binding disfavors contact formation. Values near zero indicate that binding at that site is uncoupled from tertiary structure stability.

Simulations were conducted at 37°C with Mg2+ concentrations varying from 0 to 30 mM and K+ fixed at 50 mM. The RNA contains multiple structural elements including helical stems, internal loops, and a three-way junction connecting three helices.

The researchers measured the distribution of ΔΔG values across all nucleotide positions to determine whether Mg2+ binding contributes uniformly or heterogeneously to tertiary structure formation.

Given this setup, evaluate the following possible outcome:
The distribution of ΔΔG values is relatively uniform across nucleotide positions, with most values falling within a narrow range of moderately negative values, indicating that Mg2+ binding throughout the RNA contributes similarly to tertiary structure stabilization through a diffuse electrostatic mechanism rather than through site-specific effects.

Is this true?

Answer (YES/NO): NO